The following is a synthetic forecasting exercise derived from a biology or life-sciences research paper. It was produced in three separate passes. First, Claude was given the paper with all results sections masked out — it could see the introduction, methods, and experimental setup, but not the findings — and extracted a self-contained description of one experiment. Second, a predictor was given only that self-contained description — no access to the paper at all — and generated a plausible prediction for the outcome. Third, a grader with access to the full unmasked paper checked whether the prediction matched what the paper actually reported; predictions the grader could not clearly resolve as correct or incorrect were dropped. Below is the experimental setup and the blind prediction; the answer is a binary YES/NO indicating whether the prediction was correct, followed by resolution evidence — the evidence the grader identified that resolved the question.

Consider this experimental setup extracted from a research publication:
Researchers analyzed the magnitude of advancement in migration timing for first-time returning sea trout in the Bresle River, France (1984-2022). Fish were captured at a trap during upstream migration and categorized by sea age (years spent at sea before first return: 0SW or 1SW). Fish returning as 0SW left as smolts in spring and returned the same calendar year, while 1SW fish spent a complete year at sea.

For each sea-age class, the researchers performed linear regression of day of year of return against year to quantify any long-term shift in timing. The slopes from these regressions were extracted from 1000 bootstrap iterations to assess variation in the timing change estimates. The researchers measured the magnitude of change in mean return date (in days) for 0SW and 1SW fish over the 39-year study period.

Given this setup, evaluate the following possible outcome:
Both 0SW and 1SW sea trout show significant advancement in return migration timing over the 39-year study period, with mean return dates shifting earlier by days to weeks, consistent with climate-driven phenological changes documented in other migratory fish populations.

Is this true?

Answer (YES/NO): NO